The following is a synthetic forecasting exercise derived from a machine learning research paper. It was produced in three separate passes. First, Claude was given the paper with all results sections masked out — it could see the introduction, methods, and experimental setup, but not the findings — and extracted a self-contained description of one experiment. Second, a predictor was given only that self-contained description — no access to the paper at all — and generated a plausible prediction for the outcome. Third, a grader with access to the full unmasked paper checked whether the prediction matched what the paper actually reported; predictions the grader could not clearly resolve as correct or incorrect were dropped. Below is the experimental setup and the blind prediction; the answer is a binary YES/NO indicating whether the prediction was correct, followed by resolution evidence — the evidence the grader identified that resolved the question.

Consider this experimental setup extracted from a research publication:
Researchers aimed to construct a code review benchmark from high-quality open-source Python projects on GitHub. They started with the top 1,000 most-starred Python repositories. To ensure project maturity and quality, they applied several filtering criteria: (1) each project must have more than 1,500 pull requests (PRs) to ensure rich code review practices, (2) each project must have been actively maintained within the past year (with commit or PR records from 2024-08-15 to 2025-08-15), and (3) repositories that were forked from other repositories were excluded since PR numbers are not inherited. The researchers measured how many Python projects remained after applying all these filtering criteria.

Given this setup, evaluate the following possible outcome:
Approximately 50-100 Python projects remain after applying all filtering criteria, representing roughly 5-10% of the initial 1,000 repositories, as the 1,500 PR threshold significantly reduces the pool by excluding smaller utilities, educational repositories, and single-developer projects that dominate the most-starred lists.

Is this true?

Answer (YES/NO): NO